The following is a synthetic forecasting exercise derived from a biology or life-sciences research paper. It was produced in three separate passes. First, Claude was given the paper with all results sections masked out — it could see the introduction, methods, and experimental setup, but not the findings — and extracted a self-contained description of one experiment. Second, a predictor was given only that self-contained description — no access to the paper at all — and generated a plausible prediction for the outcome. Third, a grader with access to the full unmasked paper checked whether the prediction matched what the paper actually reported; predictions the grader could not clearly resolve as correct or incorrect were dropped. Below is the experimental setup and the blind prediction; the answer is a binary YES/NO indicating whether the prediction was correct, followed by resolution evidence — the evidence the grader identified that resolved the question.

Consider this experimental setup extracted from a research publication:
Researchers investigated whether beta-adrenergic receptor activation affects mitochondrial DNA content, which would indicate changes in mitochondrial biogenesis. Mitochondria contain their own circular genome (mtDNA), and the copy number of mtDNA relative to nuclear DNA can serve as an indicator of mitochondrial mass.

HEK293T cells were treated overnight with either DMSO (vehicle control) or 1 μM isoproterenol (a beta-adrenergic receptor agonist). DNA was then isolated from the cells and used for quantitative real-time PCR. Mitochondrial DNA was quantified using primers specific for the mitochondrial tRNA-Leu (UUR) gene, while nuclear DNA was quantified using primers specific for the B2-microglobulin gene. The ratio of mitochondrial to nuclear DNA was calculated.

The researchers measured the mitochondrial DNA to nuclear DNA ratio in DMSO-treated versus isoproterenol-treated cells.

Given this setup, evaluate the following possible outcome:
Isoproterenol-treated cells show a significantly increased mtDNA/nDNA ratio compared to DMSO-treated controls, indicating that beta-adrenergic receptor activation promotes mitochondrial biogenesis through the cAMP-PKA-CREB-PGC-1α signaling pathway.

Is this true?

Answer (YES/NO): NO